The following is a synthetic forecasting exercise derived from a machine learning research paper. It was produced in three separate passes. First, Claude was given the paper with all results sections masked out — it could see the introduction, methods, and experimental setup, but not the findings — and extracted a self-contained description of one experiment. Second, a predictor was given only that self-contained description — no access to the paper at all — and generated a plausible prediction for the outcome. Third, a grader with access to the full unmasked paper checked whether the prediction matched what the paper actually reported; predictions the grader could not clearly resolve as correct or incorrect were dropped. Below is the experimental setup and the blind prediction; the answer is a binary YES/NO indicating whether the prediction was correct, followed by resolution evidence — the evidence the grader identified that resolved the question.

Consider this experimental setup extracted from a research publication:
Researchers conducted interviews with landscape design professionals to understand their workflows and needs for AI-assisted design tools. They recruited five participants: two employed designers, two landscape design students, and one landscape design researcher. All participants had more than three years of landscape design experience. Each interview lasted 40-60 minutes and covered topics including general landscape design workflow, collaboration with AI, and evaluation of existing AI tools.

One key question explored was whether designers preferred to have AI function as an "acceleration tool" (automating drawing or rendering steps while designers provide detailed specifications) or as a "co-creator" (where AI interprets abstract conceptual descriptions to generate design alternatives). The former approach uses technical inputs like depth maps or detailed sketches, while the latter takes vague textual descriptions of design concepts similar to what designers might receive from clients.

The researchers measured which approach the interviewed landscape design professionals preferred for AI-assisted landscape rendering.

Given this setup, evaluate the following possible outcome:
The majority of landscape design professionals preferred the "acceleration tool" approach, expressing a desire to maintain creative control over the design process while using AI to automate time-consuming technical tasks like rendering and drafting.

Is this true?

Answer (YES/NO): NO